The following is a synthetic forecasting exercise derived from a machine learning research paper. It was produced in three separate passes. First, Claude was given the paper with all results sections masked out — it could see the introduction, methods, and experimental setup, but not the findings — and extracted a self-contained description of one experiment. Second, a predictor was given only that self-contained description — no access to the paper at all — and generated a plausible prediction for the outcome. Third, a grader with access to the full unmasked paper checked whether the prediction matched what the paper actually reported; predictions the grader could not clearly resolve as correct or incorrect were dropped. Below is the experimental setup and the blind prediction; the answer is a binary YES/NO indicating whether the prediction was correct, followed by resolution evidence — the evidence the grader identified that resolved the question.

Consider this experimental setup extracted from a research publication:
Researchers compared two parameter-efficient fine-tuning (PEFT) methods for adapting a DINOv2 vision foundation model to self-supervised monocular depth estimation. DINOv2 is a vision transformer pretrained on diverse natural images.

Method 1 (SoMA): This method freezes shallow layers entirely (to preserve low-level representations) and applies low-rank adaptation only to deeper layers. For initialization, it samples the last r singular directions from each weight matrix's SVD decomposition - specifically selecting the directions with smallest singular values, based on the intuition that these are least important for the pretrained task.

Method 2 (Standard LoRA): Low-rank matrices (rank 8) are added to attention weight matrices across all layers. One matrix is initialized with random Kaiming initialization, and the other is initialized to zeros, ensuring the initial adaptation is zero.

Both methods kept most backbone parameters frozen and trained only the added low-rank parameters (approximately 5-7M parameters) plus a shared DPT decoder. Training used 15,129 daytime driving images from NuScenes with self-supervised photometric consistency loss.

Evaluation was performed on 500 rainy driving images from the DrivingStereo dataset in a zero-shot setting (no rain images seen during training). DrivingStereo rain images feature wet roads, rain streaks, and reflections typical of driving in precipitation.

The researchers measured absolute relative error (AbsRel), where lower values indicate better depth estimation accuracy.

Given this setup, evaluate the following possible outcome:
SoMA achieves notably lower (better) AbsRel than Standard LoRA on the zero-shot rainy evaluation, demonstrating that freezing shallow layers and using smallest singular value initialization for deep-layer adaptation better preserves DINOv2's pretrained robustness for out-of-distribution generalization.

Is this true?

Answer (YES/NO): NO